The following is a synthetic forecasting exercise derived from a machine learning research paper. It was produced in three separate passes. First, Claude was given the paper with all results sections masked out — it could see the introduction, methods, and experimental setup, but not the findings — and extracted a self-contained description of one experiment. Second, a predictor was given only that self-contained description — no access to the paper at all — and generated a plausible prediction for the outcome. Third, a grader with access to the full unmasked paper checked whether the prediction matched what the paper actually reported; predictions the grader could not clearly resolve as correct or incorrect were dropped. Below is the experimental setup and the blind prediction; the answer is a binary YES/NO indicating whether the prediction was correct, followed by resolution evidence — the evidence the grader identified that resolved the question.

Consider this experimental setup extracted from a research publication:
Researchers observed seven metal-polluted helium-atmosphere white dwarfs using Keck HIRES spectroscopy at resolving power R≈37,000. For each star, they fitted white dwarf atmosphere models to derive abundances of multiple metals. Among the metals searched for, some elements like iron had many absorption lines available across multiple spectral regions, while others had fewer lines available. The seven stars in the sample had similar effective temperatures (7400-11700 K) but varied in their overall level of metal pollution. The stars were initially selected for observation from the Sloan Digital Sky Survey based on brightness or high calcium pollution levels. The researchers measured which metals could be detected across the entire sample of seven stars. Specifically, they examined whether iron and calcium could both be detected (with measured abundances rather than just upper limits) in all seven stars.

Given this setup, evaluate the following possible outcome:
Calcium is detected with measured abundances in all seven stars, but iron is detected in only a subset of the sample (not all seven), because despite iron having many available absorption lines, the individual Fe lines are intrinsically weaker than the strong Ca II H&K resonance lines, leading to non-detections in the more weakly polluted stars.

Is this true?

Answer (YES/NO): NO